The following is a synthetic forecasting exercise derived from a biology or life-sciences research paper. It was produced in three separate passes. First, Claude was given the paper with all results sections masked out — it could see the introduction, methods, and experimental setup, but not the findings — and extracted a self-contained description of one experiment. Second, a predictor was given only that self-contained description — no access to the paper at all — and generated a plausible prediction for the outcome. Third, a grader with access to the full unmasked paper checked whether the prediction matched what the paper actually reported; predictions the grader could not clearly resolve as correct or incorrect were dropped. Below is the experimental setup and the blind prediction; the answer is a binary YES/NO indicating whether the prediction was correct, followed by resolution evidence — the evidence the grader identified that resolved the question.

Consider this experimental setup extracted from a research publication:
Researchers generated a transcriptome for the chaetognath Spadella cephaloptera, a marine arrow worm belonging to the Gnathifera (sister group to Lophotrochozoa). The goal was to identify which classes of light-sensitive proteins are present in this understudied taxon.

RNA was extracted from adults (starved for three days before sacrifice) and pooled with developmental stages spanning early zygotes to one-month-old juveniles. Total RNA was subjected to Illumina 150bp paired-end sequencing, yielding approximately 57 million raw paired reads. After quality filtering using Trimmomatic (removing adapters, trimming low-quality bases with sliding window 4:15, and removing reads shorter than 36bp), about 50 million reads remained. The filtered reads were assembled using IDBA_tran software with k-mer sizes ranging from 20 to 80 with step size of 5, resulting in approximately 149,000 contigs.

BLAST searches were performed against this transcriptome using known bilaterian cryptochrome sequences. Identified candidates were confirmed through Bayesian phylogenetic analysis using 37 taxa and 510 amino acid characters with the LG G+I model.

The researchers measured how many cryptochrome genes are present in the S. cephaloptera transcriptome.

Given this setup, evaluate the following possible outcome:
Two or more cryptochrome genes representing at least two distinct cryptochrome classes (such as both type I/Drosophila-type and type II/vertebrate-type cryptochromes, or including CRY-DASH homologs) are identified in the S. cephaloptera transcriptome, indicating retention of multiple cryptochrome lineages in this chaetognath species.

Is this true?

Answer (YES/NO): NO